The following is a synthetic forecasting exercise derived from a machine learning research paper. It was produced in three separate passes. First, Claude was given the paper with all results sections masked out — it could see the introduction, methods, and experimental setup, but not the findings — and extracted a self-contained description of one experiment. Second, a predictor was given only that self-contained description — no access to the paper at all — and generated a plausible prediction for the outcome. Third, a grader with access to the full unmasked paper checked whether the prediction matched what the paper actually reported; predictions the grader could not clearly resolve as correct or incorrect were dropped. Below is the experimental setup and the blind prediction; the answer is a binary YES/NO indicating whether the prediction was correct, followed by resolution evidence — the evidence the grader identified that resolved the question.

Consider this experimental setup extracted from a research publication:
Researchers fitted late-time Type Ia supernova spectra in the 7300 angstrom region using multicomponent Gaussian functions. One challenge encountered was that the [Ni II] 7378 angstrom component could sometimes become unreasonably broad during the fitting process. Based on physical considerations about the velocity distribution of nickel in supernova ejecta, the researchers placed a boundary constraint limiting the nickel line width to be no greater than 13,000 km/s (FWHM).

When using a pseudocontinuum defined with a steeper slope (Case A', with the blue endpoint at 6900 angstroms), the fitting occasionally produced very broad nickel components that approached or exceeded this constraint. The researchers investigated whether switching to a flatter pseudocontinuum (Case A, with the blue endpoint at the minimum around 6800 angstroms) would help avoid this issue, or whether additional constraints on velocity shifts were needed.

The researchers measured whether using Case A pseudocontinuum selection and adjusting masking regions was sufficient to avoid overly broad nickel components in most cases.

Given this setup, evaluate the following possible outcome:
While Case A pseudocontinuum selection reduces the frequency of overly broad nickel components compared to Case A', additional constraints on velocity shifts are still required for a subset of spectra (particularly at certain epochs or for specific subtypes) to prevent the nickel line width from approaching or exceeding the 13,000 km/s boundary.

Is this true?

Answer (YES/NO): NO